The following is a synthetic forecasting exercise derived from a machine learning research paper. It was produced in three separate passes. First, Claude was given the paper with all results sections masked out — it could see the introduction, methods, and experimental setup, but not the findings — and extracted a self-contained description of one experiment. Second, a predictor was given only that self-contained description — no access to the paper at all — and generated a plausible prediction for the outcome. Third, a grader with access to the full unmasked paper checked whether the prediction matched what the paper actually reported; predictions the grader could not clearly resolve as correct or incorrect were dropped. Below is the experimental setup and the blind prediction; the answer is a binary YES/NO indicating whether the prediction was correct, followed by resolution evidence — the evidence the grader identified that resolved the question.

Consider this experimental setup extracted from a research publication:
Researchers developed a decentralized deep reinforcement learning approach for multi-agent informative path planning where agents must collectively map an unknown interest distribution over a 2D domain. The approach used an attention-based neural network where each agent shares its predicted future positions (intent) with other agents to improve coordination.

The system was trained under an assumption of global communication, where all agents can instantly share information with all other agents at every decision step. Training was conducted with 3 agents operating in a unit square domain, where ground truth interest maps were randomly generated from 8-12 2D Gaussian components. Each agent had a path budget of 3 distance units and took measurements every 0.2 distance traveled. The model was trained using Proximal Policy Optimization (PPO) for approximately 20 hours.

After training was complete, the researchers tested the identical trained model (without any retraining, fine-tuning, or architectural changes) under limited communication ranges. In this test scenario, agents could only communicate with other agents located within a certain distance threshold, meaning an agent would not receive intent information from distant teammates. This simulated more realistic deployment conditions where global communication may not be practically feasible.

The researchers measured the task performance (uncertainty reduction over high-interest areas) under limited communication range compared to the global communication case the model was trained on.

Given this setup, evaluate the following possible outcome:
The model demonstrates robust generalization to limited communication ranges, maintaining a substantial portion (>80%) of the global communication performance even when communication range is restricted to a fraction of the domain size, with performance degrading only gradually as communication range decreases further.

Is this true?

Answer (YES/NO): NO